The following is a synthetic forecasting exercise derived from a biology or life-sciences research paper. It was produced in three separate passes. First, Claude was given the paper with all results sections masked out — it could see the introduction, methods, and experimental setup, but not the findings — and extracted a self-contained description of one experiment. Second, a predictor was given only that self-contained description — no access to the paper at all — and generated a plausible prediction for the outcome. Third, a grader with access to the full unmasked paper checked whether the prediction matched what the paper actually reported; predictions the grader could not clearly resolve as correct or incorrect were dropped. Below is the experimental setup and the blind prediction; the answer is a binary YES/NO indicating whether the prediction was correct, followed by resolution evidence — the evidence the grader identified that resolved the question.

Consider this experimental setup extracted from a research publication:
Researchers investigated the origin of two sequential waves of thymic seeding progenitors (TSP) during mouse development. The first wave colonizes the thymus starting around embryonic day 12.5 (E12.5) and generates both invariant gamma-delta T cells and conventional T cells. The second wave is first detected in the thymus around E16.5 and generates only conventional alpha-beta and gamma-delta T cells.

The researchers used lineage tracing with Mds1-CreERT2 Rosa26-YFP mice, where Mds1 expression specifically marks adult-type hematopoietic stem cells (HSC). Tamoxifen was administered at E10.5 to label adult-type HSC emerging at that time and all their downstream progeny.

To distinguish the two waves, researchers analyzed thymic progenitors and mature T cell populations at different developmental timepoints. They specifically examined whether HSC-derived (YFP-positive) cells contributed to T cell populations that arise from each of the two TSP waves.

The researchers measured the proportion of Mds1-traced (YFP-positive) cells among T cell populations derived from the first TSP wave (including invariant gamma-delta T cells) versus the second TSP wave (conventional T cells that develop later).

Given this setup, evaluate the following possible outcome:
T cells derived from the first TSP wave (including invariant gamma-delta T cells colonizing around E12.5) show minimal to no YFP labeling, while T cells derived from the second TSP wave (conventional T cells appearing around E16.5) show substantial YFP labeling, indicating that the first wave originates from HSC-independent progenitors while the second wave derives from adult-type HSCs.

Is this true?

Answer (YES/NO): YES